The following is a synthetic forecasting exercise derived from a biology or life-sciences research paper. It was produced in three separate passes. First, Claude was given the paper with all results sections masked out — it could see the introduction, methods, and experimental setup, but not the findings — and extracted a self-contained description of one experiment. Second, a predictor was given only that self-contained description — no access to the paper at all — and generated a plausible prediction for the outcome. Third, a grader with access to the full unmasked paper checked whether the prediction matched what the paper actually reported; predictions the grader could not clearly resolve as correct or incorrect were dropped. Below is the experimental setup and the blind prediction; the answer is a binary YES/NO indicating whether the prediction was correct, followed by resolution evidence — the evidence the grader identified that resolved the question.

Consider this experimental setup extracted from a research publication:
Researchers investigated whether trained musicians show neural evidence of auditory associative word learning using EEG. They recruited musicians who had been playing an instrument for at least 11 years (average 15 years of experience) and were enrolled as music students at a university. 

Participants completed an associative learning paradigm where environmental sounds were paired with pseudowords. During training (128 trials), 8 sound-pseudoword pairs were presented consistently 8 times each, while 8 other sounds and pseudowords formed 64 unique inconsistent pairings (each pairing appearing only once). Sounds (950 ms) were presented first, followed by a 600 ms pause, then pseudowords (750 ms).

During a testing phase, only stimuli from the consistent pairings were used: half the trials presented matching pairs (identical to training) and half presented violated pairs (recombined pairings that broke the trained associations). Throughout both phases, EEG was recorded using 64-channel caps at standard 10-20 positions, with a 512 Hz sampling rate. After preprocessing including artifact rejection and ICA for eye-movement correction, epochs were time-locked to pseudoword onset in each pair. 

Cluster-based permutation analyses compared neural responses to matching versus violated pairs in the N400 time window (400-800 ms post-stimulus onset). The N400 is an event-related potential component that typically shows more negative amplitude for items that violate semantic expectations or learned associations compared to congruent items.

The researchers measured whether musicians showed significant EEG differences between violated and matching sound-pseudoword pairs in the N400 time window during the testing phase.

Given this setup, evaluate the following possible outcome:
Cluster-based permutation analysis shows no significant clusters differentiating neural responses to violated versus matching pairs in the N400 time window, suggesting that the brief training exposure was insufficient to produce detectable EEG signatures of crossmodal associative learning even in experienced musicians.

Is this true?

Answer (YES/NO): NO